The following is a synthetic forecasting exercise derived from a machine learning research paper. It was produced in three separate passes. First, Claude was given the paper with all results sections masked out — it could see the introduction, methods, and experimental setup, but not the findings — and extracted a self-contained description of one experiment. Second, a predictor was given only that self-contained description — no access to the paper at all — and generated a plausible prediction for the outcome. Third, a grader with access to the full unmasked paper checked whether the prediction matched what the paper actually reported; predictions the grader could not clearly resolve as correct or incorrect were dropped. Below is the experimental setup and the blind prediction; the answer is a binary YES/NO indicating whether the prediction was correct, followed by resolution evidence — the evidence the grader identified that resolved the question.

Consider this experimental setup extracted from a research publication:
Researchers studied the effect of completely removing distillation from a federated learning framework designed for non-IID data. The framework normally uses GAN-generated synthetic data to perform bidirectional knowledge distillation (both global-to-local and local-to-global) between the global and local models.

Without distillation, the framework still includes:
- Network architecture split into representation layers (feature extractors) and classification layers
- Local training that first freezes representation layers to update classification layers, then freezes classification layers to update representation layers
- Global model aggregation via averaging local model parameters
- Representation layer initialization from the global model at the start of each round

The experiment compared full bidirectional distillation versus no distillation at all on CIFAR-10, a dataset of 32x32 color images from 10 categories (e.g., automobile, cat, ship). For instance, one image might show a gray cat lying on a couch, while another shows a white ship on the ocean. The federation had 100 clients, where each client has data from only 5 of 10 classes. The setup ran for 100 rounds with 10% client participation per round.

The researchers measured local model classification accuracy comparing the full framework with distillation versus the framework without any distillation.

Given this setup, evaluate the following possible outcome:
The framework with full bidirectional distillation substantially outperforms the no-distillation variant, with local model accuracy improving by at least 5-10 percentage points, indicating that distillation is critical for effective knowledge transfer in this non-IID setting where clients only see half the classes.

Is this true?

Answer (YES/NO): YES